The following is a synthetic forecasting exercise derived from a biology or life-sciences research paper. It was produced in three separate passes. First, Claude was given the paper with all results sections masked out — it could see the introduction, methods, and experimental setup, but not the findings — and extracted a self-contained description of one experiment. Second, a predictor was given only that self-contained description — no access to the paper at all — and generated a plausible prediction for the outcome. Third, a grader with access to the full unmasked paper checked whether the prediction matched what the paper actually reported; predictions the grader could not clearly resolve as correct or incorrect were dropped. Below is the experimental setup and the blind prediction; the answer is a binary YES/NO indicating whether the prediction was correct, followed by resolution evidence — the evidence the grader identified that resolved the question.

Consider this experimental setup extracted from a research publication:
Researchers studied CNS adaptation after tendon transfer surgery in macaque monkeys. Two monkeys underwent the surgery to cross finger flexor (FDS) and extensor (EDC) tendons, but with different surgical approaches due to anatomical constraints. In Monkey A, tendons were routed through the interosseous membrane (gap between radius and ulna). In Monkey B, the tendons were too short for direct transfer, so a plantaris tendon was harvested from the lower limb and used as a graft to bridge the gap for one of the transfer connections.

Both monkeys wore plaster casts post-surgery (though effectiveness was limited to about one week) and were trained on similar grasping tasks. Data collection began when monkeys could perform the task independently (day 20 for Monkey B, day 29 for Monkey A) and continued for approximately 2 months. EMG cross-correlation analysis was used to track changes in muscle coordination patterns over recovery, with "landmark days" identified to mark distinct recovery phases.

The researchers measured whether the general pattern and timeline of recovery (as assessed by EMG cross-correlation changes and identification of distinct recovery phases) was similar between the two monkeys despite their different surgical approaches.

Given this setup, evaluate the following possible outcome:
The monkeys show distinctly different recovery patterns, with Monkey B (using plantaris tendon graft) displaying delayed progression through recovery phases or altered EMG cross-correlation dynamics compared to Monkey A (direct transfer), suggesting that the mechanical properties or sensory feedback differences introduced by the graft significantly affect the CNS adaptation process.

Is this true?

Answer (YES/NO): NO